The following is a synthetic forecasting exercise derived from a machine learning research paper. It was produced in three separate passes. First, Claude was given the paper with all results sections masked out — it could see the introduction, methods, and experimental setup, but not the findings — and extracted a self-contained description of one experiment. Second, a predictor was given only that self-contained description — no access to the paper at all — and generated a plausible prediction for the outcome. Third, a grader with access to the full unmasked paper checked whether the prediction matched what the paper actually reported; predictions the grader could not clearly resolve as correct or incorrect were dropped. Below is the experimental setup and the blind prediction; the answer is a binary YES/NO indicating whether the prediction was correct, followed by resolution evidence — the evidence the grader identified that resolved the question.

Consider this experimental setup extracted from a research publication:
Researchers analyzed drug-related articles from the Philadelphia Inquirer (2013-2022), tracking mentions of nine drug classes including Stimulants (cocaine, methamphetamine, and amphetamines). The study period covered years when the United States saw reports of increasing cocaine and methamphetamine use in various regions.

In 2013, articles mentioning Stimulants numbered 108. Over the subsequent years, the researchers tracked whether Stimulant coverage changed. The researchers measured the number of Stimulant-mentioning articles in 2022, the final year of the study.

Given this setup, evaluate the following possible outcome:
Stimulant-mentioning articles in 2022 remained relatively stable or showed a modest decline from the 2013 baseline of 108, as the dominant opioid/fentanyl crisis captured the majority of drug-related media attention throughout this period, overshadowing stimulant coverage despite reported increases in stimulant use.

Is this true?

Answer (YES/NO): NO